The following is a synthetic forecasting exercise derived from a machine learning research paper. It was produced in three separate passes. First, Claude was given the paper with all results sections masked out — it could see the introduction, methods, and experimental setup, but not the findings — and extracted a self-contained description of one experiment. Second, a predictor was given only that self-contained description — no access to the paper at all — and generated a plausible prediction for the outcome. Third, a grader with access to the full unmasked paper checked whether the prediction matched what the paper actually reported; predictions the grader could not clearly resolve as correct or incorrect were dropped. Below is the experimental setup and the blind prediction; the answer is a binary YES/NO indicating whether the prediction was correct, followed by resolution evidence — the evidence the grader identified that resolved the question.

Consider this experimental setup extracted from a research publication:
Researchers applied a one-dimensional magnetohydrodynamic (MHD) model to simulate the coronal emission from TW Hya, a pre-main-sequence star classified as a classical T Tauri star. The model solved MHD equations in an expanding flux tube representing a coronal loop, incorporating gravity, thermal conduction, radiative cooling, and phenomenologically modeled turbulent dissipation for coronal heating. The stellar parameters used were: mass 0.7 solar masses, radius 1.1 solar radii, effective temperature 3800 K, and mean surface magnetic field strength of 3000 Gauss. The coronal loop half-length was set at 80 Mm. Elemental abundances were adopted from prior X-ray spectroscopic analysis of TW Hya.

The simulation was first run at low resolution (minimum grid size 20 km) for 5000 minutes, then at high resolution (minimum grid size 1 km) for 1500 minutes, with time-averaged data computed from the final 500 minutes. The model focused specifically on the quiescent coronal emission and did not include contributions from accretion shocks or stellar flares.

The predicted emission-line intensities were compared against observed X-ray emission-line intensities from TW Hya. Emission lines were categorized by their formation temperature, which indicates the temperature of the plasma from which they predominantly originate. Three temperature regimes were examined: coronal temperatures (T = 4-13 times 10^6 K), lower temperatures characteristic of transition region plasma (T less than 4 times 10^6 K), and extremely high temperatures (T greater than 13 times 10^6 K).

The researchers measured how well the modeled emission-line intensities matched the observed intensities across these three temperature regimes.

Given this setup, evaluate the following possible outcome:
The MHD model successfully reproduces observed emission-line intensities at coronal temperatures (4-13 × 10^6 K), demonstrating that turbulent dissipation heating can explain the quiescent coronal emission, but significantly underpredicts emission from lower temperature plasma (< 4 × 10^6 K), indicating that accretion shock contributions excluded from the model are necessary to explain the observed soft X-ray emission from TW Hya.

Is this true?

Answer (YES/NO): YES